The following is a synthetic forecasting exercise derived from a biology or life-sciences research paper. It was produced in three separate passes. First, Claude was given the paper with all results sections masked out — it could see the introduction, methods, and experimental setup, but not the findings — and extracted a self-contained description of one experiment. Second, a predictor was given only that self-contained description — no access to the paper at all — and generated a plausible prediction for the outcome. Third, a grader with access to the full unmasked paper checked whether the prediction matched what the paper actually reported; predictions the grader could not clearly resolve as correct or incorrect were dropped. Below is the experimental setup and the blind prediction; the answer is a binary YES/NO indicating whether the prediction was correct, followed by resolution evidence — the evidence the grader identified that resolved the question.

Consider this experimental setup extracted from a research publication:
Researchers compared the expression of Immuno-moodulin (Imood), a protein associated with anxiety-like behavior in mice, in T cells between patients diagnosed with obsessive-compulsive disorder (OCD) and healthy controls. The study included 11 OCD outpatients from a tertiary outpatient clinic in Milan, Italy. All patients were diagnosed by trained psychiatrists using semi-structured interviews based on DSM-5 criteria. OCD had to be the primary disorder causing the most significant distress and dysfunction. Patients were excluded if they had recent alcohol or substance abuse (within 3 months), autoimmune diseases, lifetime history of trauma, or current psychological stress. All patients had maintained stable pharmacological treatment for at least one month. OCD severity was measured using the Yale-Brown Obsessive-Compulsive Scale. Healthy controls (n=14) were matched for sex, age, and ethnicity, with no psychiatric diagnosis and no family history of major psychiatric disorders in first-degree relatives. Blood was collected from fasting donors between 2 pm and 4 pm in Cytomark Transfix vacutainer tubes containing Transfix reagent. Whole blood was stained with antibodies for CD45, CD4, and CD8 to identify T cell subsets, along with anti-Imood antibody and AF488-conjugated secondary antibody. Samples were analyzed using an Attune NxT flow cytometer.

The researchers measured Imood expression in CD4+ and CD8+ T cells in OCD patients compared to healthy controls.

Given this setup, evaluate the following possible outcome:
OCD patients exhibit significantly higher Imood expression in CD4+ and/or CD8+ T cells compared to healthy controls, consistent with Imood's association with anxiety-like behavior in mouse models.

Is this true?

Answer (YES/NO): YES